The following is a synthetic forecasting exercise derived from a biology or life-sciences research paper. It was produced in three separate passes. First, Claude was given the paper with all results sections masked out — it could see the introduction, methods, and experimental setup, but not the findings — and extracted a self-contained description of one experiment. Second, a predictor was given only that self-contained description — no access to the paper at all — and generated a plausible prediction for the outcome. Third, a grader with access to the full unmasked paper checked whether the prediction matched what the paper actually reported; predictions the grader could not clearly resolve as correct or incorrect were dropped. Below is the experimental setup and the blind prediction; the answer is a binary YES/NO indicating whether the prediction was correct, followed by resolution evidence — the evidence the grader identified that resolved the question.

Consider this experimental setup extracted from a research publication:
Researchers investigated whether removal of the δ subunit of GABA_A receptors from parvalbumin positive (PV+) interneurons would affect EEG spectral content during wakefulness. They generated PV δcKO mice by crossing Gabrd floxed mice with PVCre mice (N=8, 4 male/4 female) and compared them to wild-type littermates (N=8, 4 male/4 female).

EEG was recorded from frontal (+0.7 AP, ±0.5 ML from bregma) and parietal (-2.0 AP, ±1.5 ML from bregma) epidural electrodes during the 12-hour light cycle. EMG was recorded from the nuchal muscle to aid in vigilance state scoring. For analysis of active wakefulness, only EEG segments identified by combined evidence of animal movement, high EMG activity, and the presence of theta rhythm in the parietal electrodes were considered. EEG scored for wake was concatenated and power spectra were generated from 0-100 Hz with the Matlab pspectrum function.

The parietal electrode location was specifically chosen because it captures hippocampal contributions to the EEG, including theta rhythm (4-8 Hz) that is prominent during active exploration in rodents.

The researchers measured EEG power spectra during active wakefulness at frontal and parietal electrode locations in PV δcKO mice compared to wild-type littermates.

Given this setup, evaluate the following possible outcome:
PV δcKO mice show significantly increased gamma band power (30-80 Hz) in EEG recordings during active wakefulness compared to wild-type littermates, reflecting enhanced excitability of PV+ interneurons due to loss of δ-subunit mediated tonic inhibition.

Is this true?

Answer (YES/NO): NO